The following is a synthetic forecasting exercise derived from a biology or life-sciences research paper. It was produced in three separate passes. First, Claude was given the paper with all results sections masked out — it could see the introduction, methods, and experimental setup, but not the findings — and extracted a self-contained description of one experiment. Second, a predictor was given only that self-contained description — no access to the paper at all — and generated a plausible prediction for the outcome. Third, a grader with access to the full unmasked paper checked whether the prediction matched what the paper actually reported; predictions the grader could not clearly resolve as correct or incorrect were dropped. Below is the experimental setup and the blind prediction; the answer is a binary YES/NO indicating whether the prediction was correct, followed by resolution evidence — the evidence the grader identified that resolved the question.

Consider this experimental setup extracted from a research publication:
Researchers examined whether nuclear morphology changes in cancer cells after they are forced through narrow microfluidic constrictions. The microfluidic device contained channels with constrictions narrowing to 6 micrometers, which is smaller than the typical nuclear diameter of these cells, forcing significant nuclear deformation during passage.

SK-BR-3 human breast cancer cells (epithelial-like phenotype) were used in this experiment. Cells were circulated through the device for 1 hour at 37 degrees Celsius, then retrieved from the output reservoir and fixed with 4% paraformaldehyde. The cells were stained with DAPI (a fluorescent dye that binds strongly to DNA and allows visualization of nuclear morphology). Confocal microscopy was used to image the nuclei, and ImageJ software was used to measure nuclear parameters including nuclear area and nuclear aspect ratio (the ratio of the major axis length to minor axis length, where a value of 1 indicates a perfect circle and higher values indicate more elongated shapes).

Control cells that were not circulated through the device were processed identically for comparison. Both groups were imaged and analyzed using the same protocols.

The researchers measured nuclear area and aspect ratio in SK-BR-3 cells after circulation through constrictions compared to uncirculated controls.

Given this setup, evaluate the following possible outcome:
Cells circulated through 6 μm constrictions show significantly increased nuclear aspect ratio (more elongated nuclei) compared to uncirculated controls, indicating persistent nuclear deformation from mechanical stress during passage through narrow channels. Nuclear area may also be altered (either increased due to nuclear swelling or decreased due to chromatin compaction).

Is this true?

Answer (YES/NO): NO